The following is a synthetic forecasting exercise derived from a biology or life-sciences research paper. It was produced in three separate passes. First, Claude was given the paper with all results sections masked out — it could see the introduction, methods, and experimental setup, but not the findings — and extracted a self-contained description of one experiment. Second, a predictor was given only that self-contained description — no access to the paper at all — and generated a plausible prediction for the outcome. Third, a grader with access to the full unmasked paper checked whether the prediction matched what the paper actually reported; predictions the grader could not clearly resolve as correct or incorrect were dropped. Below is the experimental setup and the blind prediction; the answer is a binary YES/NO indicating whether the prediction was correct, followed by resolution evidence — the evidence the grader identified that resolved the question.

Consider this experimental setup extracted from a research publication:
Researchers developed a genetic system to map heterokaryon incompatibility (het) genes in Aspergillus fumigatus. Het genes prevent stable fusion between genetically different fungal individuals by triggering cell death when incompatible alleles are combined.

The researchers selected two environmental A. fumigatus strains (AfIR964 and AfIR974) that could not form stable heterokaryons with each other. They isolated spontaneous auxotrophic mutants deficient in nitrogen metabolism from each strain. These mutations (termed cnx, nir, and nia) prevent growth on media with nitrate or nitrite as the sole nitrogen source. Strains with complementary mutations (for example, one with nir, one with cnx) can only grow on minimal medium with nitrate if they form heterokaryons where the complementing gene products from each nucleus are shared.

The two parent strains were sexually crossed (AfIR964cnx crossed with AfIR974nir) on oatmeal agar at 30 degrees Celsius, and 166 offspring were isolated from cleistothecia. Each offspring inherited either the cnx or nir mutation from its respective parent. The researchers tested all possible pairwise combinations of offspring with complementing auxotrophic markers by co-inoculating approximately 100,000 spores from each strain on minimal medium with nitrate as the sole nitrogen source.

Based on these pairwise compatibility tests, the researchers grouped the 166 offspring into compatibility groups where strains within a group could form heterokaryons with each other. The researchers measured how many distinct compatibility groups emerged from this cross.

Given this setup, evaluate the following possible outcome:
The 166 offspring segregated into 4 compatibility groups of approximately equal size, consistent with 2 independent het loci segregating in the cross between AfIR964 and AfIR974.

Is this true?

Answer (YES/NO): NO